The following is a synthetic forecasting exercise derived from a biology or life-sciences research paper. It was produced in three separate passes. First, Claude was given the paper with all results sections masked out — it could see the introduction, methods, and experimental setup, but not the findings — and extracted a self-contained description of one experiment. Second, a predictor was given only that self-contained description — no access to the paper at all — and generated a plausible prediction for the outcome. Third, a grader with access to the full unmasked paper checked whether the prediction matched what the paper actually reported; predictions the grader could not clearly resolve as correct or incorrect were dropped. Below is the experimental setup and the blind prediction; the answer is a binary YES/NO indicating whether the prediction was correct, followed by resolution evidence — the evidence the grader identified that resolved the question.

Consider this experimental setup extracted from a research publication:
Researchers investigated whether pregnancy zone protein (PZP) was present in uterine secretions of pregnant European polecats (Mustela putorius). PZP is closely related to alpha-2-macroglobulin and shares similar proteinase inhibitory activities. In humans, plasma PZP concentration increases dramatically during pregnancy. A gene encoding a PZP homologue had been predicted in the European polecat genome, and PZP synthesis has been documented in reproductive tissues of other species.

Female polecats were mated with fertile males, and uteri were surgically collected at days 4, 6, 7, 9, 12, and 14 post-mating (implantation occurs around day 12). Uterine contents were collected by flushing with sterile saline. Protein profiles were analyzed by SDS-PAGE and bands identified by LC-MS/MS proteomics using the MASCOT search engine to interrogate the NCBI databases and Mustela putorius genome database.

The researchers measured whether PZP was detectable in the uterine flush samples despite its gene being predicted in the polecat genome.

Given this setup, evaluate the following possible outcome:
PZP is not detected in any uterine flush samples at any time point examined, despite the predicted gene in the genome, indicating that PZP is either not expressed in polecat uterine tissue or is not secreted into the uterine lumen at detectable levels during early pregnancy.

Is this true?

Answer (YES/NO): YES